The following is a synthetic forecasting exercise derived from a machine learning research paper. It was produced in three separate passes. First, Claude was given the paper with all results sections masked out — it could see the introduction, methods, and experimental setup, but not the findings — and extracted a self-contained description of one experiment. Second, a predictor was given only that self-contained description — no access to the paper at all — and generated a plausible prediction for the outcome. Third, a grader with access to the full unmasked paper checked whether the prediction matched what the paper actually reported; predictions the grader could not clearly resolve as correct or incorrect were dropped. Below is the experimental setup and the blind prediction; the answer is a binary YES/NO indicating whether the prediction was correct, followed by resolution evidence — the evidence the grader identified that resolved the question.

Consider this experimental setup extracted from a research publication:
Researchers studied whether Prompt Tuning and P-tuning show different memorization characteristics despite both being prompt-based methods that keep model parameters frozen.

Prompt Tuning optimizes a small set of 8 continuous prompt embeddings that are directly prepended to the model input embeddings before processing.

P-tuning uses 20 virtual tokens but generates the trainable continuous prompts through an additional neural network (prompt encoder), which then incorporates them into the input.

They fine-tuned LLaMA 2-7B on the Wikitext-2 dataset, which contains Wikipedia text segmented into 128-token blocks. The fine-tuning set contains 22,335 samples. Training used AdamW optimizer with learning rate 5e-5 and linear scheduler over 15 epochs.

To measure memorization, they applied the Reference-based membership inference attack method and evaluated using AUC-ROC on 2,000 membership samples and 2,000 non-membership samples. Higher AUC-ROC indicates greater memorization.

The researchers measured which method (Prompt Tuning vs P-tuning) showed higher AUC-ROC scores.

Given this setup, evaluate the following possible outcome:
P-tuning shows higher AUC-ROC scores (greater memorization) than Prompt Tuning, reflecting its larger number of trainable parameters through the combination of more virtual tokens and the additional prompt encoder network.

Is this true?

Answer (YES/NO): YES